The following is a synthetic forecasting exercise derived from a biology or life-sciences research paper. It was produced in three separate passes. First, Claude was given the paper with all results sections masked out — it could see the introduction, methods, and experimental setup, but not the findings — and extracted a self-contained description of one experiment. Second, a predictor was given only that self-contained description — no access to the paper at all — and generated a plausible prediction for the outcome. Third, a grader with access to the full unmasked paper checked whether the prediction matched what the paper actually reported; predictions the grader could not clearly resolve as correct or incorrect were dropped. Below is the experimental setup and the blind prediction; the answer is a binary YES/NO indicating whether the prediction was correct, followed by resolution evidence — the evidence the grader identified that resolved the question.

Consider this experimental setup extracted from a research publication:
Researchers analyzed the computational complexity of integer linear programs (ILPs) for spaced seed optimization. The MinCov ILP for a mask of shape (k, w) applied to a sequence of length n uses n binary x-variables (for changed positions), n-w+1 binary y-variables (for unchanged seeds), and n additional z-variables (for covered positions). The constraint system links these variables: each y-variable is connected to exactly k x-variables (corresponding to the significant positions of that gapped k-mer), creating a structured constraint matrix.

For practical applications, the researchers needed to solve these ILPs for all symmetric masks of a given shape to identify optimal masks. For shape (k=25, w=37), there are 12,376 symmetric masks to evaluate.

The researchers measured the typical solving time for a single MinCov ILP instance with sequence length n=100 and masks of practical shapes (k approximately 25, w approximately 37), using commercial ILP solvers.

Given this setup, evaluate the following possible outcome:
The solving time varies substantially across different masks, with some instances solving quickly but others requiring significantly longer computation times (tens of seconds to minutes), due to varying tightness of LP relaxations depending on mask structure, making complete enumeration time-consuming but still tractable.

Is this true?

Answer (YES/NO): NO